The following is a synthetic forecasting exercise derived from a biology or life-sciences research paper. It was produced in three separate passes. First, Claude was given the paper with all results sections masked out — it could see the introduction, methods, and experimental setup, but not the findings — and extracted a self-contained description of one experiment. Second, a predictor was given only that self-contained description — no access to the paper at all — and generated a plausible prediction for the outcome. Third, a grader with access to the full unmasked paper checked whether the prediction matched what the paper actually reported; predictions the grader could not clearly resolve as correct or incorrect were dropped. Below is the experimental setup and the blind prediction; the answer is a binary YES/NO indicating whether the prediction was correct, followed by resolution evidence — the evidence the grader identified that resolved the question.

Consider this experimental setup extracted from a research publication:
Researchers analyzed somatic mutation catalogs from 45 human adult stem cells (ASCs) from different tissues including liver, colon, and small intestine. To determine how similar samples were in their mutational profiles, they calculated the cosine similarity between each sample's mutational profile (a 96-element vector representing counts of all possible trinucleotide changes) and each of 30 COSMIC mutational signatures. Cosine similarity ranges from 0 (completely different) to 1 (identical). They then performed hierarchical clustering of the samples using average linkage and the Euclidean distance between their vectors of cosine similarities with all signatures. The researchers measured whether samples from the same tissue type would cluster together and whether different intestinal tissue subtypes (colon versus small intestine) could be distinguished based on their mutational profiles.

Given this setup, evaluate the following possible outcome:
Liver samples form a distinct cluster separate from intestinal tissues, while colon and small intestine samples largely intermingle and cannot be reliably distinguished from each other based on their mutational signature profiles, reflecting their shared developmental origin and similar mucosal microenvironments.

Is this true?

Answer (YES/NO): YES